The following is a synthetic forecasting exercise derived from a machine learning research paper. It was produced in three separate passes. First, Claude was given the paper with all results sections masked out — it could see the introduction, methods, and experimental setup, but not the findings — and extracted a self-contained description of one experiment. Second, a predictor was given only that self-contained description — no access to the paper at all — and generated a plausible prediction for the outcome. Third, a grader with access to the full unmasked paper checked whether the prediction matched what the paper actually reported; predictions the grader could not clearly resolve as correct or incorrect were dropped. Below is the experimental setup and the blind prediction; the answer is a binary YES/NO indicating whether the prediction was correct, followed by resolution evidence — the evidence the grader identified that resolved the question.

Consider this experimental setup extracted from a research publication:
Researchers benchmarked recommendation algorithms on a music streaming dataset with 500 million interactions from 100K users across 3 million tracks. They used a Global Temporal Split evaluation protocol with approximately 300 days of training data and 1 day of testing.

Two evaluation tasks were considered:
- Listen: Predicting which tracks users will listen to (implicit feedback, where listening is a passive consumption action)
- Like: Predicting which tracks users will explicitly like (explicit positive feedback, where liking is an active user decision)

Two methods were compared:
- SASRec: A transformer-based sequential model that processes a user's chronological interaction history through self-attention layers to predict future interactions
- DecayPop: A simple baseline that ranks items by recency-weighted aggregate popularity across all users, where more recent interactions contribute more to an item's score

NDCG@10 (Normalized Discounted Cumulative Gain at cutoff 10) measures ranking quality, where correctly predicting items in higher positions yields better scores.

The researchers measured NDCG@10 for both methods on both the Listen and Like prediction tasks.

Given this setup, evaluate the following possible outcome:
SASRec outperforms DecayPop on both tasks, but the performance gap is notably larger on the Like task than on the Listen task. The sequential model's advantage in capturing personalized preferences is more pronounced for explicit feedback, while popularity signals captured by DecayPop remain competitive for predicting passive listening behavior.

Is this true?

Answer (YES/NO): NO